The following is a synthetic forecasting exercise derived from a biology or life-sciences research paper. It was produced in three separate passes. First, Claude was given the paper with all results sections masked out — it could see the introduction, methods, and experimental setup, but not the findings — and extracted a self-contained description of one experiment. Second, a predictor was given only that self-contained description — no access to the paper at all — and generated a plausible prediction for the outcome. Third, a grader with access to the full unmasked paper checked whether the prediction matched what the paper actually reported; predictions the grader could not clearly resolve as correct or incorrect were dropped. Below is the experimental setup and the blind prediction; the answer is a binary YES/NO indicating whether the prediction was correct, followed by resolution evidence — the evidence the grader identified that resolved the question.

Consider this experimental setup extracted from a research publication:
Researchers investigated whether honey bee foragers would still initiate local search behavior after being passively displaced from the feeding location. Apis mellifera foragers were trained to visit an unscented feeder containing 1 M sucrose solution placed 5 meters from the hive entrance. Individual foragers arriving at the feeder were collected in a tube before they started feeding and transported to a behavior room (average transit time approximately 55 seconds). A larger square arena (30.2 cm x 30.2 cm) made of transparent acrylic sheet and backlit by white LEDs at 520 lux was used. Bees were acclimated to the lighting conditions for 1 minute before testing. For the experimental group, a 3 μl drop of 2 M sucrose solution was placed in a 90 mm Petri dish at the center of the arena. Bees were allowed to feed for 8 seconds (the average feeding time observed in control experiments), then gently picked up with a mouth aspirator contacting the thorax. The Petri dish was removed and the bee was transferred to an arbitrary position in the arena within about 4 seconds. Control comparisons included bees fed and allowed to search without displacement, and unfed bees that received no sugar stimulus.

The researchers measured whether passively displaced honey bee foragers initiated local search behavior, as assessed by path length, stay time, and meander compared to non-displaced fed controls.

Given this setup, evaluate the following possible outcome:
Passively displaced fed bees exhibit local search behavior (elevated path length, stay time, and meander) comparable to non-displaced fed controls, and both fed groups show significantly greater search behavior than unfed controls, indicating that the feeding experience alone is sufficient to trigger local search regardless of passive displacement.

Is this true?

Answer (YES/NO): YES